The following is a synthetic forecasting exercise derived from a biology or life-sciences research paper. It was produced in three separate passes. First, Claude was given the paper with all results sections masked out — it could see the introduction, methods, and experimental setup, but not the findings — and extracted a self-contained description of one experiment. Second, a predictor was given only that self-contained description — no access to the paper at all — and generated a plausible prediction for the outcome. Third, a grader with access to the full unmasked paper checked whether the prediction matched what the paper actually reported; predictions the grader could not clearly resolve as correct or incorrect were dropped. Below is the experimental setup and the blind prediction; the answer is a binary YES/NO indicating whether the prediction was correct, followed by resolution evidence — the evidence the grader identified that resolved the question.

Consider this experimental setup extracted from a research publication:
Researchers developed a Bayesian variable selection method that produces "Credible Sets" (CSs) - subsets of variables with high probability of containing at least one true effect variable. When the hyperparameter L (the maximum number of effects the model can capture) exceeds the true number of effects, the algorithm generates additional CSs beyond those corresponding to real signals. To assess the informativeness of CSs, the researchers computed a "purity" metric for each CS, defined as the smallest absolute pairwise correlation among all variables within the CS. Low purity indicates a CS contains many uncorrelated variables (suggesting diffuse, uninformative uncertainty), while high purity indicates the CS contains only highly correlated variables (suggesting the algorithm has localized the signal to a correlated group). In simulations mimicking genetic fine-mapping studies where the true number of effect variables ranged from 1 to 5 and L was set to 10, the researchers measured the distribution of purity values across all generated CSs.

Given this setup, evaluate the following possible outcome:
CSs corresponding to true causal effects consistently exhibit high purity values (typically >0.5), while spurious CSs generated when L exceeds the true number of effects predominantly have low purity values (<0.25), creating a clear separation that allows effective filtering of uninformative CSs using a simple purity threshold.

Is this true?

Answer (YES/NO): YES